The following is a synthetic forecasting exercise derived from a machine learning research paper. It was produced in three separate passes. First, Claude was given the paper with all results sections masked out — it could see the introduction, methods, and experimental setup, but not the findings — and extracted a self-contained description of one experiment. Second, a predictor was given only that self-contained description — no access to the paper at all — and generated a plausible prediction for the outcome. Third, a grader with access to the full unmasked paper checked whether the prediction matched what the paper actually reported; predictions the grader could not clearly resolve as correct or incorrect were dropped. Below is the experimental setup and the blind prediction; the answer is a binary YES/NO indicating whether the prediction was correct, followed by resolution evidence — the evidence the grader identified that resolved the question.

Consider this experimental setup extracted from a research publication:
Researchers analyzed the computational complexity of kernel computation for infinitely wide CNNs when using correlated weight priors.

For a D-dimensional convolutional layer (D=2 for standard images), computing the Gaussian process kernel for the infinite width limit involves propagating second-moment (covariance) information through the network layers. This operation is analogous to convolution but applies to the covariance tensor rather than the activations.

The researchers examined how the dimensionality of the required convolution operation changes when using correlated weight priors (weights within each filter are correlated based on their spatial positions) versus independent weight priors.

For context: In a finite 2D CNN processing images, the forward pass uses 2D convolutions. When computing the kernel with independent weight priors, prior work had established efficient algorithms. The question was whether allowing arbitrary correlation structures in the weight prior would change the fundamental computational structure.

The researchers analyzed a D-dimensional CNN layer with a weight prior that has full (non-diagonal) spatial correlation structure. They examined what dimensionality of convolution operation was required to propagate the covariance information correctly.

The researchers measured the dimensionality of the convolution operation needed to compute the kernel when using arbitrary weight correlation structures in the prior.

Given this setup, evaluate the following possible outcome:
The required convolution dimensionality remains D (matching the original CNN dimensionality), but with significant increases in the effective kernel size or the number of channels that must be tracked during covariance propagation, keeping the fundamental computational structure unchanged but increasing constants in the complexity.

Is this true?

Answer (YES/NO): NO